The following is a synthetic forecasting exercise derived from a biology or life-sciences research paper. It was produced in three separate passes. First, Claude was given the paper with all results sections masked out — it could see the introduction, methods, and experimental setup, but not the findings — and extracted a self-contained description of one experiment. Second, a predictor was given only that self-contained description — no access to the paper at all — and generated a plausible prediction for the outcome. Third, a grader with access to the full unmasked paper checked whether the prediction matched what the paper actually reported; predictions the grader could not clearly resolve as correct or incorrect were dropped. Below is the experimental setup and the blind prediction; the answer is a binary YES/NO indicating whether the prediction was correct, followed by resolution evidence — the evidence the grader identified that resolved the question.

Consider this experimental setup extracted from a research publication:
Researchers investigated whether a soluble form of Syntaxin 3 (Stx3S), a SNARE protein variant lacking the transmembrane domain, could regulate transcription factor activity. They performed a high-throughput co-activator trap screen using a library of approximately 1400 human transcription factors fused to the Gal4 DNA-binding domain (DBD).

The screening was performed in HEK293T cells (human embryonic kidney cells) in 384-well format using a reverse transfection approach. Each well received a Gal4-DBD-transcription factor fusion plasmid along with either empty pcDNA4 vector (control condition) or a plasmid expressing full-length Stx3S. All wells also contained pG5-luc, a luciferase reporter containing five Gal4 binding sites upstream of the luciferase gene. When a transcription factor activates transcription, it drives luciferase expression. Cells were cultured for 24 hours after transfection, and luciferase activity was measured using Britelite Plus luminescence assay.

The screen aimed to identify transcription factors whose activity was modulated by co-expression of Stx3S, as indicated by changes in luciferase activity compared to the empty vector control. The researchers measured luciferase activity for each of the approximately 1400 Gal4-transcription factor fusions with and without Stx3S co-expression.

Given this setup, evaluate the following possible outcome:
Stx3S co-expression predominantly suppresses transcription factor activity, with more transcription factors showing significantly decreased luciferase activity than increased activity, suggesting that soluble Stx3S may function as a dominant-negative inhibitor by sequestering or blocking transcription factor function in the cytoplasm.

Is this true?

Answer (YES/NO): NO